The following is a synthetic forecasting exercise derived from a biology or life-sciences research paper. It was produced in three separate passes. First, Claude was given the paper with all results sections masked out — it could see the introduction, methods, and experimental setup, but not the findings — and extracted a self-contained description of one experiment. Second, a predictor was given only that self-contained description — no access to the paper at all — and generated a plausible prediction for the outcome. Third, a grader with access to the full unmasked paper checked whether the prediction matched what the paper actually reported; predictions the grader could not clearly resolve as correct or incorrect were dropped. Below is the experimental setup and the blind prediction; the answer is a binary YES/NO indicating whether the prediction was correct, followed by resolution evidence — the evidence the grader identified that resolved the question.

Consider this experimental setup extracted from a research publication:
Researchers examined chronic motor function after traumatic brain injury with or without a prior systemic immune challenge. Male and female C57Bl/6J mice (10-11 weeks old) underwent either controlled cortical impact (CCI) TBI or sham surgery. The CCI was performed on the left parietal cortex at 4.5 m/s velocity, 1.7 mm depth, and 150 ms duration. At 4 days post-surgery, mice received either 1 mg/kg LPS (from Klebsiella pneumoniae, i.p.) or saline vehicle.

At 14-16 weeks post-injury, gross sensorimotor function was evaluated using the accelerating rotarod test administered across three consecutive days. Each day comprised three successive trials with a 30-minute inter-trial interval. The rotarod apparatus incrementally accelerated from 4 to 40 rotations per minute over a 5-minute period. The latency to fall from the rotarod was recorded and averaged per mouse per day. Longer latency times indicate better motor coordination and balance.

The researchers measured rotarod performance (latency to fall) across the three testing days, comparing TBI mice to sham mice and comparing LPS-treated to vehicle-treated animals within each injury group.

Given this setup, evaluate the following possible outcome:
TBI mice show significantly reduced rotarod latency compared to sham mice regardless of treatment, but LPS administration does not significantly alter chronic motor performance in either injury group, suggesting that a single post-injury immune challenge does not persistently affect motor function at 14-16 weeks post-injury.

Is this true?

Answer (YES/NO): NO